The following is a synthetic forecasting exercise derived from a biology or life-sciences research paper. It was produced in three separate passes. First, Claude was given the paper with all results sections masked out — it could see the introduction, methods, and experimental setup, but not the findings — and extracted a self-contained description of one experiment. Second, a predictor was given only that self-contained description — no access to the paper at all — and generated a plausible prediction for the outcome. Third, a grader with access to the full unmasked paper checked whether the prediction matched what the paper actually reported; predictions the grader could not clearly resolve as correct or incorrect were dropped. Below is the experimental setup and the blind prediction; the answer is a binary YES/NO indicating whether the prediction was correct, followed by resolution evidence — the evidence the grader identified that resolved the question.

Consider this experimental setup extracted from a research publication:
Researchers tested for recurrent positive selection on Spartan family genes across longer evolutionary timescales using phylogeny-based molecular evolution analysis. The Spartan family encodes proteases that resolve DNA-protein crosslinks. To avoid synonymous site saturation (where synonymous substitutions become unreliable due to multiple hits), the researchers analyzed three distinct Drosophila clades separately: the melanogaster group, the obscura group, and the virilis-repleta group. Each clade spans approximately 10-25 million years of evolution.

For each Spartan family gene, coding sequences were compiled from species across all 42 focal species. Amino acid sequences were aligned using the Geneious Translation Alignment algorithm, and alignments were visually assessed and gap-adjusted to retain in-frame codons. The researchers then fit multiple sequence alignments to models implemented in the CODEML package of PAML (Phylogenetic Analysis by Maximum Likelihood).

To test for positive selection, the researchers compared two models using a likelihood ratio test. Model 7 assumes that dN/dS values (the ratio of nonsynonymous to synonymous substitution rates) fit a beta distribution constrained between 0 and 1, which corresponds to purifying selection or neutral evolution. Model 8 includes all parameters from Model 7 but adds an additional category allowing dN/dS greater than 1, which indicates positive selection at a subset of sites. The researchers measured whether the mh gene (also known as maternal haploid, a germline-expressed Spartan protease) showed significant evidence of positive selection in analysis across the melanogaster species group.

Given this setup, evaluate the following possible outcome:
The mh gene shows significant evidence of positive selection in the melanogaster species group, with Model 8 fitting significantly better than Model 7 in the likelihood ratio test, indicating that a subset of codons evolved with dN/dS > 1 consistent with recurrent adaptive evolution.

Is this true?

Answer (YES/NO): YES